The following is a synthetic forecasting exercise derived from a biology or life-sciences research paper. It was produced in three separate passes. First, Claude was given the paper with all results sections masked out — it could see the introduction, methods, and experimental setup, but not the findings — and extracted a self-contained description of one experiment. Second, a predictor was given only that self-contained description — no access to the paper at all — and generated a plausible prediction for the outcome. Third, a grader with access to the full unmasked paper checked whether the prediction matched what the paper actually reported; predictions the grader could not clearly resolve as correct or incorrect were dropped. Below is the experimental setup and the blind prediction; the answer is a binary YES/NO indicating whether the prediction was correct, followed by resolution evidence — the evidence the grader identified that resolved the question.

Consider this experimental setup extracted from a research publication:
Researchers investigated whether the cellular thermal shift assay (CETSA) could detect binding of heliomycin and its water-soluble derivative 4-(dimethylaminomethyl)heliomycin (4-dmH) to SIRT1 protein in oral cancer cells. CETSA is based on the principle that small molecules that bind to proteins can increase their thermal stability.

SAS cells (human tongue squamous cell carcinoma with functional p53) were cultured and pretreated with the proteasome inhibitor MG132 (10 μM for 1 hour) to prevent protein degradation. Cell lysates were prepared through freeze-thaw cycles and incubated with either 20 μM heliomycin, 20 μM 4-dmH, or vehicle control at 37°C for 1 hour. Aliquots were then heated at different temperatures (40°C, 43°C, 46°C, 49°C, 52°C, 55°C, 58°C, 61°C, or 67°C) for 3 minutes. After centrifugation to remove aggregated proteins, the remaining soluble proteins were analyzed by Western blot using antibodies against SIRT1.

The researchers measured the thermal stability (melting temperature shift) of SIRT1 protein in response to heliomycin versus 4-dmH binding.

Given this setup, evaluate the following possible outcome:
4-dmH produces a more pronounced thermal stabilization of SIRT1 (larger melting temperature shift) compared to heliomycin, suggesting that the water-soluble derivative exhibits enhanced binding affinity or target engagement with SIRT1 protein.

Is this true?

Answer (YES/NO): NO